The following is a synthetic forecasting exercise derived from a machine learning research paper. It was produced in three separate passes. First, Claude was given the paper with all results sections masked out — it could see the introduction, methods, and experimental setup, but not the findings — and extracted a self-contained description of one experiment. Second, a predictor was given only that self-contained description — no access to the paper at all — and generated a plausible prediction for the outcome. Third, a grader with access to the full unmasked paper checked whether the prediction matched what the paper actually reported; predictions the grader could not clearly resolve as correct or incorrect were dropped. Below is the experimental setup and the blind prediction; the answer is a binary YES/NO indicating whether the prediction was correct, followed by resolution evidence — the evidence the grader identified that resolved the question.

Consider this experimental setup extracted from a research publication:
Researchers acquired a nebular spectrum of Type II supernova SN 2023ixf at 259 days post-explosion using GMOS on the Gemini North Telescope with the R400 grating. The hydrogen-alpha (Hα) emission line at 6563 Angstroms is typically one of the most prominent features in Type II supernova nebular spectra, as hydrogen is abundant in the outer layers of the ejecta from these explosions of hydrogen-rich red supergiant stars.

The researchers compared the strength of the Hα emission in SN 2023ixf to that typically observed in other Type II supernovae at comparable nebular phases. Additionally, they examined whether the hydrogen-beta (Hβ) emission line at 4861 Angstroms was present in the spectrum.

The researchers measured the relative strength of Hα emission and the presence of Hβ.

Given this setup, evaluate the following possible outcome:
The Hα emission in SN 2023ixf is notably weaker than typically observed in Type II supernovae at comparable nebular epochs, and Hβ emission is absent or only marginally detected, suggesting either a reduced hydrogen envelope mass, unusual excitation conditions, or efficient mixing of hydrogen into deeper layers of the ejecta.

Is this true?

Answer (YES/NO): YES